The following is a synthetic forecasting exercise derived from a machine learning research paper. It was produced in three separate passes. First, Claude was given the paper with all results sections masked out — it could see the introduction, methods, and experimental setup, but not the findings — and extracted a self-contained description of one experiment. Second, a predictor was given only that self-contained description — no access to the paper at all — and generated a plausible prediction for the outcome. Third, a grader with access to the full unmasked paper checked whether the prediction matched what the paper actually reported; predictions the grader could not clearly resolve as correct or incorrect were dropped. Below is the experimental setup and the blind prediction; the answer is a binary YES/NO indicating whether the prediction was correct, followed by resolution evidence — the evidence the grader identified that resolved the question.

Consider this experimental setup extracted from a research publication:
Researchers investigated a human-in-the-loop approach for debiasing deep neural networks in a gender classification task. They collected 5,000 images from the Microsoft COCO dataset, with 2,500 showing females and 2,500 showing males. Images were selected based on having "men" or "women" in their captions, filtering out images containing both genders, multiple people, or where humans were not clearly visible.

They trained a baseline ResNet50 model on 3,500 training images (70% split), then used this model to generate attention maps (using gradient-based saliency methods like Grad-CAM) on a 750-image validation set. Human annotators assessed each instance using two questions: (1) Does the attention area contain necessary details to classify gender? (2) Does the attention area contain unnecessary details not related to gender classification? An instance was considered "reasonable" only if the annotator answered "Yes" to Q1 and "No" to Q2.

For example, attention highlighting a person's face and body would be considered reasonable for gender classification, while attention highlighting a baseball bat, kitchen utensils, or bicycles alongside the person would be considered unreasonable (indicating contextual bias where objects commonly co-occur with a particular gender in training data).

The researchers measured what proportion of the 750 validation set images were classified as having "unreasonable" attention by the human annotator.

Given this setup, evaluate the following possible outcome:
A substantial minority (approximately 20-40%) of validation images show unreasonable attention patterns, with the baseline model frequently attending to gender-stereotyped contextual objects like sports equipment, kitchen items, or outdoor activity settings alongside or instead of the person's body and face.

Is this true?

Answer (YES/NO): YES